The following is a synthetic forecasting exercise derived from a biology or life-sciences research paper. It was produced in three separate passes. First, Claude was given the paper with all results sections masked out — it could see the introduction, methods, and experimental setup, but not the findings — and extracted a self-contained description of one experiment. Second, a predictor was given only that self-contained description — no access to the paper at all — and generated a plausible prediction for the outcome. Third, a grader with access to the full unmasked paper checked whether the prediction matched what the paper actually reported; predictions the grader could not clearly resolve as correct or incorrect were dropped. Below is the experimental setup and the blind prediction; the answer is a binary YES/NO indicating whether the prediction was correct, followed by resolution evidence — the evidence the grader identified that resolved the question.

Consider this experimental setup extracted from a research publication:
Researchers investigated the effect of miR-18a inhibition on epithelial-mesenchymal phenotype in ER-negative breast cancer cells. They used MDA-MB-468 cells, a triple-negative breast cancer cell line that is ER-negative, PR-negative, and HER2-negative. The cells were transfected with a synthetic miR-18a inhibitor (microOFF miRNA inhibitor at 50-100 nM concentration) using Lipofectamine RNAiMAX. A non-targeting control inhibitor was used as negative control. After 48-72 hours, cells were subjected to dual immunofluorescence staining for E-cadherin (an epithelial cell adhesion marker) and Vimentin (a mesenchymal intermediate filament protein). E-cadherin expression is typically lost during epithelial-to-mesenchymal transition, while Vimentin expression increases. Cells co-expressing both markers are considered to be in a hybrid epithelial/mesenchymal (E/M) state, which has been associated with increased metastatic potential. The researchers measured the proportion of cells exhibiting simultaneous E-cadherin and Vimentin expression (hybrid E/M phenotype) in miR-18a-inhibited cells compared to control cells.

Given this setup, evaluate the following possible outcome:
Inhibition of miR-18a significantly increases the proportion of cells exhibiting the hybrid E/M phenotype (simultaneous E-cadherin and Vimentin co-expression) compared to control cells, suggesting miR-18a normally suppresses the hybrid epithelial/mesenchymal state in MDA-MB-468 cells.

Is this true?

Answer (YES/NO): YES